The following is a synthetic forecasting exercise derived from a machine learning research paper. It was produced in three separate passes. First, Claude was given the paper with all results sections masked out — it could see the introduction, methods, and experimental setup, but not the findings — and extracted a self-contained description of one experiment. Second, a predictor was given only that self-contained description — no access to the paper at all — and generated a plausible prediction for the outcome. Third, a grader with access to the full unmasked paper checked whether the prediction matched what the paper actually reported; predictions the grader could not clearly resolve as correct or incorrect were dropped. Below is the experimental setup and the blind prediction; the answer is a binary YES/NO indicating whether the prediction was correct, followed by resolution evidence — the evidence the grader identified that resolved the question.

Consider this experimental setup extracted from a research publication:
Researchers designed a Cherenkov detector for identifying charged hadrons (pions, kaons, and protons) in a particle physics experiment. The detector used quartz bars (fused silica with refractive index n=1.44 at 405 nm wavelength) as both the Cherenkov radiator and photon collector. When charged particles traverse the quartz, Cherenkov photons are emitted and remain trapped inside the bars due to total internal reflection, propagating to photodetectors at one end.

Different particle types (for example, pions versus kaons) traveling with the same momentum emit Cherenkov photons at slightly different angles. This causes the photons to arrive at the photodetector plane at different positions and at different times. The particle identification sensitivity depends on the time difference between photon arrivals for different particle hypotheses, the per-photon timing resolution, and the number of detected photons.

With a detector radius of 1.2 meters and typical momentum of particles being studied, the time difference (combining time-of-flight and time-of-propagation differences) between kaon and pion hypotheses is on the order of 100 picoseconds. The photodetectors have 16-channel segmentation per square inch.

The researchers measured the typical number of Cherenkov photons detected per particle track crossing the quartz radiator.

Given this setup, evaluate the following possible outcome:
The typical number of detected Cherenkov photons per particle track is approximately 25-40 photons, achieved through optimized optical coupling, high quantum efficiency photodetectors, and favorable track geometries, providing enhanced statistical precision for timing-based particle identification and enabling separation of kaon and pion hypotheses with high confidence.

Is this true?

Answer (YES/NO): NO